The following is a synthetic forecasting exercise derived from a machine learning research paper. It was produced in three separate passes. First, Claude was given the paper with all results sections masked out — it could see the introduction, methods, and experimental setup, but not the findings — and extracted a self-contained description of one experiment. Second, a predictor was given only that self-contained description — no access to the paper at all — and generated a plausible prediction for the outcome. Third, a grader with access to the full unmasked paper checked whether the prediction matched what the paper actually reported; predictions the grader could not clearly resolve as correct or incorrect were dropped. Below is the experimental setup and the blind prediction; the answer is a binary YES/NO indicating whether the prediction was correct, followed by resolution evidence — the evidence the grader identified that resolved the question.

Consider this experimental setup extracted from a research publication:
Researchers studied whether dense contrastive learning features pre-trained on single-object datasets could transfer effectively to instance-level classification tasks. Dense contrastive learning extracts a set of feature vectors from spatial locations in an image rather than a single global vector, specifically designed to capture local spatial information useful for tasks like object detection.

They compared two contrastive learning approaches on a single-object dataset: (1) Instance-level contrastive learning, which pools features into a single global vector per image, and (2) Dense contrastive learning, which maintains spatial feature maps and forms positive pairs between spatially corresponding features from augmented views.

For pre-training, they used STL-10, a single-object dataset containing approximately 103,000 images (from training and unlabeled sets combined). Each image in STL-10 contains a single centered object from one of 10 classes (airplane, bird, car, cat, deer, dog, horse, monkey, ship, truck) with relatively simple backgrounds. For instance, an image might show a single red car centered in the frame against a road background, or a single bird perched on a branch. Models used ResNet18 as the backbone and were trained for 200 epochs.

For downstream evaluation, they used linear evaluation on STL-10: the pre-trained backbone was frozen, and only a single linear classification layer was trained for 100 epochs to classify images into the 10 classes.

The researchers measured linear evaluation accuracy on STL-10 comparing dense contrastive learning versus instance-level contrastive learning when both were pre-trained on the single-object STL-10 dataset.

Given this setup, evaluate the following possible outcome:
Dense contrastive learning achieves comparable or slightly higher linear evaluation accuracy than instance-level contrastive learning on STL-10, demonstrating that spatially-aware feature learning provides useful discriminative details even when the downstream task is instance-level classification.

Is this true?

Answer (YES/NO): YES